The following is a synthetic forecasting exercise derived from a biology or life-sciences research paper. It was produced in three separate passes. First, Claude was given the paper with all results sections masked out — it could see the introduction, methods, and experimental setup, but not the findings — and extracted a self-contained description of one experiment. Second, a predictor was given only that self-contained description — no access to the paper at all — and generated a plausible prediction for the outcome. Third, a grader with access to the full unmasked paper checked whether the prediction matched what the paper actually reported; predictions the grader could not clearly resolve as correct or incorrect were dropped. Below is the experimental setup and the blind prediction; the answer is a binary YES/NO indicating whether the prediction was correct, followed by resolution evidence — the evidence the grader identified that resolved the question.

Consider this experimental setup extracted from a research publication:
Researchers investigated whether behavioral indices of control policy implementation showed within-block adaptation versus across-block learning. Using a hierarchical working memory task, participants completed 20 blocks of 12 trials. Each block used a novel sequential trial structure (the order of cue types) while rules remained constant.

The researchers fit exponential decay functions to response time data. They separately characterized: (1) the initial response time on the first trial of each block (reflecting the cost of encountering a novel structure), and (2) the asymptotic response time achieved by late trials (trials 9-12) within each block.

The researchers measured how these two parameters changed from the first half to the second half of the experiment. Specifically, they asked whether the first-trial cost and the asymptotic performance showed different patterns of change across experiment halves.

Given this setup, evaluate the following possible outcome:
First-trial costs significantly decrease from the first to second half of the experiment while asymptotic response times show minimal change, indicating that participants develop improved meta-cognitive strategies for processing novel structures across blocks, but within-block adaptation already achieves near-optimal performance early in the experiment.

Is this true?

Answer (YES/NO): YES